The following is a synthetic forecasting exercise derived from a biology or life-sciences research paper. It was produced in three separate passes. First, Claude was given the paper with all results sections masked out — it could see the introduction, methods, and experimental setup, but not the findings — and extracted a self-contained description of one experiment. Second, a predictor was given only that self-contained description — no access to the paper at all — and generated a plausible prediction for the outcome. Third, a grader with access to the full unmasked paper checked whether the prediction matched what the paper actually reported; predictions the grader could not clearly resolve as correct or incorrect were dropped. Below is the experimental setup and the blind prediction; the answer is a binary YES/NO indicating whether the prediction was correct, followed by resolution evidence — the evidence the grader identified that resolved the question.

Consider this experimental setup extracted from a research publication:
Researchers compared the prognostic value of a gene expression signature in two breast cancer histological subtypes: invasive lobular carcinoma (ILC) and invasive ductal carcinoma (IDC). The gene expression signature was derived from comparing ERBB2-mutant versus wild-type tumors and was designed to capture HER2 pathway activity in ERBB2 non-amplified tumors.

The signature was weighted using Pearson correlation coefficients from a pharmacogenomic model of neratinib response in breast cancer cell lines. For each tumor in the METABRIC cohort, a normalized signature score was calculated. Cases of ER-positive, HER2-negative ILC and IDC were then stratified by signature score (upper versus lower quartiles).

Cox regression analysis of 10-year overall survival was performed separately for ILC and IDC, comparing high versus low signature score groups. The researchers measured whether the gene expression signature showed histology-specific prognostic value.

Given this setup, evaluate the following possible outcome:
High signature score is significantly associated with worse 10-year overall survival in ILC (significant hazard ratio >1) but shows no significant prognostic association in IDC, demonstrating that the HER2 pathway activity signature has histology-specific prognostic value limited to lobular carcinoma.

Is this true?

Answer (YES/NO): YES